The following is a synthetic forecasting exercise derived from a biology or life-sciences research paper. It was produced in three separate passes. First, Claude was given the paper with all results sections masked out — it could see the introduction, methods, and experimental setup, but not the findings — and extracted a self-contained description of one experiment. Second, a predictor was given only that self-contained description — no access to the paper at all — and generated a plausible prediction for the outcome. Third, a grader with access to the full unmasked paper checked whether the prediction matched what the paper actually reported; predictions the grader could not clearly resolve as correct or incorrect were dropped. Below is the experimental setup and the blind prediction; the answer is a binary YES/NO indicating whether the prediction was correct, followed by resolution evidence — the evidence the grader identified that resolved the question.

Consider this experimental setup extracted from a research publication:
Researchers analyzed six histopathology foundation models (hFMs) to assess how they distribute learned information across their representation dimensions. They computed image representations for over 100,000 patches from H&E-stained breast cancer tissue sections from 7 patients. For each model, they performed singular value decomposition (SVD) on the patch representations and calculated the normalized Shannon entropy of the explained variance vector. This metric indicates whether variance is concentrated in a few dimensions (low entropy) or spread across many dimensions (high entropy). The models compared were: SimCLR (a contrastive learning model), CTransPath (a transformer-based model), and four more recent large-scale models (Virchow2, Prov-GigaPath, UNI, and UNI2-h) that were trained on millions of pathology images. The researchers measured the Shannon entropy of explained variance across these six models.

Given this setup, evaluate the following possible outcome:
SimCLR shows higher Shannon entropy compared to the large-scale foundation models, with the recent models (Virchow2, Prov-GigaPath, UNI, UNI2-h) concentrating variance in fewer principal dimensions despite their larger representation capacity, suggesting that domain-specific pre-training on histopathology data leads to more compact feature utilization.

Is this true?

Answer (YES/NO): NO